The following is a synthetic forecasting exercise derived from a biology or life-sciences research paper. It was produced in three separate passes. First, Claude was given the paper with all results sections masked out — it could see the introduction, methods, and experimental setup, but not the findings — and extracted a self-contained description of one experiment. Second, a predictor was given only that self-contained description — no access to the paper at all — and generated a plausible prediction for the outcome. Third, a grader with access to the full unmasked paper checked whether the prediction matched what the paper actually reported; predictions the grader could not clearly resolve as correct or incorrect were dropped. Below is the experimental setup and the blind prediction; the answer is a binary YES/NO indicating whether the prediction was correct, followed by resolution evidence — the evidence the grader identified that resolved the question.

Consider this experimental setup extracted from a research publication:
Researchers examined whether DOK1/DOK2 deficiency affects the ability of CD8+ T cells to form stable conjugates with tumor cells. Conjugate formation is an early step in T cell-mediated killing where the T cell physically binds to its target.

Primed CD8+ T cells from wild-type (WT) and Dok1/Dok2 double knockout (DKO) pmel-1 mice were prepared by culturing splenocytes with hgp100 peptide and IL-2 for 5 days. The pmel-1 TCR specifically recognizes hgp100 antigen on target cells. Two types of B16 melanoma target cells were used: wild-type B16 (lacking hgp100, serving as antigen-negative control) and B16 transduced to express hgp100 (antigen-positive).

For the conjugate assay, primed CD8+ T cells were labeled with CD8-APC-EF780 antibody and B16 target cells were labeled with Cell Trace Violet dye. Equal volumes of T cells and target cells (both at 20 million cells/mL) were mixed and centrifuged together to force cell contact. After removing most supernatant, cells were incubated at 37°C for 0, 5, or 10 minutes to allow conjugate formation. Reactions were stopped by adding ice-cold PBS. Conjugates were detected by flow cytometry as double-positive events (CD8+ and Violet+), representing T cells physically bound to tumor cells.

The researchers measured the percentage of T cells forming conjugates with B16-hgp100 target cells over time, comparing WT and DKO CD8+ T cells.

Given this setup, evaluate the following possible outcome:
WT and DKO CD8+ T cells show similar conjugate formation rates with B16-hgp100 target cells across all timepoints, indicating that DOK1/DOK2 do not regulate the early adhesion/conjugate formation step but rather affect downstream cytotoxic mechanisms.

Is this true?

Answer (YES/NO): NO